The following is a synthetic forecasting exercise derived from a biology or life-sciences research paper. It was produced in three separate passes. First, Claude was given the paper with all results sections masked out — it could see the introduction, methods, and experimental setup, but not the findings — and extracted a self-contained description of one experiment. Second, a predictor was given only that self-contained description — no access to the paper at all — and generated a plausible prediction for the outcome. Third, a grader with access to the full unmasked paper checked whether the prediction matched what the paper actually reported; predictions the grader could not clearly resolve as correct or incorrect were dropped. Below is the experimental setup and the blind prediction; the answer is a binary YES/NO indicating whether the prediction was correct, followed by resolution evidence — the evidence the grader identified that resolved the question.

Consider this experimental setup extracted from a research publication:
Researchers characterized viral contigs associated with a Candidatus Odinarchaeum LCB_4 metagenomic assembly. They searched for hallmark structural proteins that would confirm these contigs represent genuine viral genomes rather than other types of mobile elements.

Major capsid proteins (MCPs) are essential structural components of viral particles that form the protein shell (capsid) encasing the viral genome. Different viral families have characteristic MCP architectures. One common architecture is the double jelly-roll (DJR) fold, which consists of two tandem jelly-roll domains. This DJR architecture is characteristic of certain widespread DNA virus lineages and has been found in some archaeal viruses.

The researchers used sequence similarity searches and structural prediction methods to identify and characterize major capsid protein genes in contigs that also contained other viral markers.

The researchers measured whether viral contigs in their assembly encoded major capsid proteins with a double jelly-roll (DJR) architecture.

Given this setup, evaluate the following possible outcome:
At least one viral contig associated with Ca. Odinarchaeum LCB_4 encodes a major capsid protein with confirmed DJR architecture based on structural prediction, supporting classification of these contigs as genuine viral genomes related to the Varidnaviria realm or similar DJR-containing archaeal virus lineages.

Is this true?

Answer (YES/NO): YES